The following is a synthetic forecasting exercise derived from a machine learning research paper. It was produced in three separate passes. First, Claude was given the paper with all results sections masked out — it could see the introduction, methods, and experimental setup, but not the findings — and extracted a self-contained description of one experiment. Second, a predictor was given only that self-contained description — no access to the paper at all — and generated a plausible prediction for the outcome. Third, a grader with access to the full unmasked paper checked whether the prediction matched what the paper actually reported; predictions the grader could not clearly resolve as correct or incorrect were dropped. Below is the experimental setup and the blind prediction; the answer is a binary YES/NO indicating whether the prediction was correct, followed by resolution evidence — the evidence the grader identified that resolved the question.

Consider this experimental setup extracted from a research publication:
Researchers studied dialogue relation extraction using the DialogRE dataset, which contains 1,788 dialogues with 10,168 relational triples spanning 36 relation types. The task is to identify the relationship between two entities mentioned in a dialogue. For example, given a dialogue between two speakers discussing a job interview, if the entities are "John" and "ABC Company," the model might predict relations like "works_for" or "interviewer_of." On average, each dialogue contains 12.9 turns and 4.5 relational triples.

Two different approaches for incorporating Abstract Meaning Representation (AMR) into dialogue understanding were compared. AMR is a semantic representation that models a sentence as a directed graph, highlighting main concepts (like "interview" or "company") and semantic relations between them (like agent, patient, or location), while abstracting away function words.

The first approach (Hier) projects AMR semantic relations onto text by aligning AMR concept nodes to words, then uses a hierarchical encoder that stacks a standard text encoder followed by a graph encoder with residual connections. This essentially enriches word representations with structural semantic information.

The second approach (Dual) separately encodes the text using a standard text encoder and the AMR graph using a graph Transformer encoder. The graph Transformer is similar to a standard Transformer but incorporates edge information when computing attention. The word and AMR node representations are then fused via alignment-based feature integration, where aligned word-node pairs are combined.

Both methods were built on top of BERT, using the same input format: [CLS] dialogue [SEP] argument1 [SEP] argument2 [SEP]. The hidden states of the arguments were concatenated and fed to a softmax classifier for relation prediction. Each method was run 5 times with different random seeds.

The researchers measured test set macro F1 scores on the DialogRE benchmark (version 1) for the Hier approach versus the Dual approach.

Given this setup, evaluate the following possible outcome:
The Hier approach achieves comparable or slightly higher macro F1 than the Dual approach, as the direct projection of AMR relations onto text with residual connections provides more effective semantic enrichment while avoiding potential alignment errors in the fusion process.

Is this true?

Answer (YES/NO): NO